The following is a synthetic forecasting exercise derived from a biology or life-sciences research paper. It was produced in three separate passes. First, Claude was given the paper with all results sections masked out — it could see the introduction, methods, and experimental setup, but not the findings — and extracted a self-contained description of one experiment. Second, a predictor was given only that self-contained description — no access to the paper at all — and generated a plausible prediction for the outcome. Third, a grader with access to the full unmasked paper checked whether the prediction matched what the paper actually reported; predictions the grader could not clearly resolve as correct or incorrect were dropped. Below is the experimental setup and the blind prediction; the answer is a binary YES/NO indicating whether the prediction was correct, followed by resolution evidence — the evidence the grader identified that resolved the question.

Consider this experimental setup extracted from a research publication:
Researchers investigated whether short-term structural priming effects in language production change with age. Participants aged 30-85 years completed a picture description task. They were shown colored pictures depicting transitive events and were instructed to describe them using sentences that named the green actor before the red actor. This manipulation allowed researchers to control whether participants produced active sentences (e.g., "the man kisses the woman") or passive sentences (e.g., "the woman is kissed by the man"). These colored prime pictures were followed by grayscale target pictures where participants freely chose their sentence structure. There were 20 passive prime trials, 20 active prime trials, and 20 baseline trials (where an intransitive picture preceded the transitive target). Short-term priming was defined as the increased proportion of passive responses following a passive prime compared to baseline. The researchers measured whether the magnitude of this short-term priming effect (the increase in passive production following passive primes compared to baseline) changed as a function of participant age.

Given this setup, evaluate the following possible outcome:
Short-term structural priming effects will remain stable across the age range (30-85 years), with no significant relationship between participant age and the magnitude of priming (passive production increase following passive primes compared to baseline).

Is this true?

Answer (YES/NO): YES